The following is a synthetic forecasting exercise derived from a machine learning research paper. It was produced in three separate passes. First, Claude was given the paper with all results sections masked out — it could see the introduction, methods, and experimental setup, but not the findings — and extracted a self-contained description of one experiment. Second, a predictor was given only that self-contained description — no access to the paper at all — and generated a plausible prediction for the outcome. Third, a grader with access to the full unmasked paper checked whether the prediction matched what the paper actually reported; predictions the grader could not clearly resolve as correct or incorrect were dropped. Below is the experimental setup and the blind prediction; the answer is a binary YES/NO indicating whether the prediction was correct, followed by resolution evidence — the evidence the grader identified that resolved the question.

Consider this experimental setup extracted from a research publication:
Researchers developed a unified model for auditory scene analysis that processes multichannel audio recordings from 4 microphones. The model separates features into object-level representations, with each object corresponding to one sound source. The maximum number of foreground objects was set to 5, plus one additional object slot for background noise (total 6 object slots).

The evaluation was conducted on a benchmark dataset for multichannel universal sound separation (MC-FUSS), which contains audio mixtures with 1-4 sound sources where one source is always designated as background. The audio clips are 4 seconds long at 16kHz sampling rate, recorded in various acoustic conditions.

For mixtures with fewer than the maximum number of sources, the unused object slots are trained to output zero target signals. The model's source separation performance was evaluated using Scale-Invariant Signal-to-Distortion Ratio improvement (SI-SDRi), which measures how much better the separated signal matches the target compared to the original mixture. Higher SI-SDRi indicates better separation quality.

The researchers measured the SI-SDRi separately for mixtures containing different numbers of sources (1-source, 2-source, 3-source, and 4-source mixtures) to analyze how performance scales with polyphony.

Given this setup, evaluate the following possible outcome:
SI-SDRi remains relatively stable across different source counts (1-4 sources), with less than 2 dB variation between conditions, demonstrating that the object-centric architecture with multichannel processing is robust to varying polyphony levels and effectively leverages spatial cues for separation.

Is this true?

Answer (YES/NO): YES